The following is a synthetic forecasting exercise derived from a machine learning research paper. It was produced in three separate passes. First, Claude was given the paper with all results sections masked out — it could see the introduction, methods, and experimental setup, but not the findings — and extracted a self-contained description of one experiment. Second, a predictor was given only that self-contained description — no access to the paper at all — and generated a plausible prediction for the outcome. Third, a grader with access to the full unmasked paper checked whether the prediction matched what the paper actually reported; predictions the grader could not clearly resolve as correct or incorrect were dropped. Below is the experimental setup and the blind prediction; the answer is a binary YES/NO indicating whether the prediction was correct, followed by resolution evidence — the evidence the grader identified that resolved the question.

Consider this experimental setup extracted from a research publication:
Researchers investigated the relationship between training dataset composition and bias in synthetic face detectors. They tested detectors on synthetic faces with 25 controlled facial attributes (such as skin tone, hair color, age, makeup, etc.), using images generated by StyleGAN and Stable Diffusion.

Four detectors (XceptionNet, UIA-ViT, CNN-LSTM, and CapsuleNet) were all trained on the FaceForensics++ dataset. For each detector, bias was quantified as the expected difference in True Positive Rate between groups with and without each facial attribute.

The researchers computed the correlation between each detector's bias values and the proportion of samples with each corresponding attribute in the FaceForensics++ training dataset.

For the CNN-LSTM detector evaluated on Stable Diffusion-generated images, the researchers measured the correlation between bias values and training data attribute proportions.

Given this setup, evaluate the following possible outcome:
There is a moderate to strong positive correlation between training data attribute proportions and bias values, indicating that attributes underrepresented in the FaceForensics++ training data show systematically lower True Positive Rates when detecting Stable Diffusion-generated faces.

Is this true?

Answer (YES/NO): YES